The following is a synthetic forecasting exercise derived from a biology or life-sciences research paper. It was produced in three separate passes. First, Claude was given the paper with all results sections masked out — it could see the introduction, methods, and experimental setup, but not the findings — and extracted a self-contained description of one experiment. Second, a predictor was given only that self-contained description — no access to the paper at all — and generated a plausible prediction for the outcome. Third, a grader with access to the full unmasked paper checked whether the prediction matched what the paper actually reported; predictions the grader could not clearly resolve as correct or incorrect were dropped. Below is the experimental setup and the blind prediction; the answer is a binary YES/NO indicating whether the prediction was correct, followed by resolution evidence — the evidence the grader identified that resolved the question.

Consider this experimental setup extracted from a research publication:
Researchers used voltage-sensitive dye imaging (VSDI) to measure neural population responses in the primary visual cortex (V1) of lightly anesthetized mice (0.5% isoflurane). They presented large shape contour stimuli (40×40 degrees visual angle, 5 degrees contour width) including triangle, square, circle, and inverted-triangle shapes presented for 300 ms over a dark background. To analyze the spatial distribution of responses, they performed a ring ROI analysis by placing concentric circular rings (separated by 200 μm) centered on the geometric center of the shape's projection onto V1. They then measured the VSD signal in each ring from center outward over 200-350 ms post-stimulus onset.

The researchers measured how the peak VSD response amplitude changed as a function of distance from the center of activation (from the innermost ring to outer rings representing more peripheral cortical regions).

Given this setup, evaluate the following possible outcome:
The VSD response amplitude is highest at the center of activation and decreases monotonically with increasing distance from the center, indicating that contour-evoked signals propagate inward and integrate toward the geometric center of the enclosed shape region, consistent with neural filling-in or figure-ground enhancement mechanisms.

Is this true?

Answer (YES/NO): NO